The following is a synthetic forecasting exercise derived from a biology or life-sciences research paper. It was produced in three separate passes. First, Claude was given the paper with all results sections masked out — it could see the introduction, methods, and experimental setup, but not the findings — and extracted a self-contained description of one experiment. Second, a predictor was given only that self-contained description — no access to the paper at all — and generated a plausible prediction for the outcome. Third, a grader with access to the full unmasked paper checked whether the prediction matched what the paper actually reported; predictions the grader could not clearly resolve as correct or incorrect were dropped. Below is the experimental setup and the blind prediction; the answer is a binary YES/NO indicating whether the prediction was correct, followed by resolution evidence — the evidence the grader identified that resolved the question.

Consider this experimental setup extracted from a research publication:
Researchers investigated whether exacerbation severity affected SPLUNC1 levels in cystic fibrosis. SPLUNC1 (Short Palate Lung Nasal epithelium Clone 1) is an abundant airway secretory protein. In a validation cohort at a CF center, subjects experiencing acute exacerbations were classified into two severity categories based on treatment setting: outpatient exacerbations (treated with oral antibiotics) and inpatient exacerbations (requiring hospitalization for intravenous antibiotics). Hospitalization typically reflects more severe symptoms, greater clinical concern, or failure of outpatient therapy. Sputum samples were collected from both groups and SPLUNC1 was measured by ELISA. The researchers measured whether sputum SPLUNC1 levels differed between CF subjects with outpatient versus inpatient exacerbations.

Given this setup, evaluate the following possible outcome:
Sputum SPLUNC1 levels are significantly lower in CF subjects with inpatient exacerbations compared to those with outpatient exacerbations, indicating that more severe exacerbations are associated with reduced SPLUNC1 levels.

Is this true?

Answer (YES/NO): NO